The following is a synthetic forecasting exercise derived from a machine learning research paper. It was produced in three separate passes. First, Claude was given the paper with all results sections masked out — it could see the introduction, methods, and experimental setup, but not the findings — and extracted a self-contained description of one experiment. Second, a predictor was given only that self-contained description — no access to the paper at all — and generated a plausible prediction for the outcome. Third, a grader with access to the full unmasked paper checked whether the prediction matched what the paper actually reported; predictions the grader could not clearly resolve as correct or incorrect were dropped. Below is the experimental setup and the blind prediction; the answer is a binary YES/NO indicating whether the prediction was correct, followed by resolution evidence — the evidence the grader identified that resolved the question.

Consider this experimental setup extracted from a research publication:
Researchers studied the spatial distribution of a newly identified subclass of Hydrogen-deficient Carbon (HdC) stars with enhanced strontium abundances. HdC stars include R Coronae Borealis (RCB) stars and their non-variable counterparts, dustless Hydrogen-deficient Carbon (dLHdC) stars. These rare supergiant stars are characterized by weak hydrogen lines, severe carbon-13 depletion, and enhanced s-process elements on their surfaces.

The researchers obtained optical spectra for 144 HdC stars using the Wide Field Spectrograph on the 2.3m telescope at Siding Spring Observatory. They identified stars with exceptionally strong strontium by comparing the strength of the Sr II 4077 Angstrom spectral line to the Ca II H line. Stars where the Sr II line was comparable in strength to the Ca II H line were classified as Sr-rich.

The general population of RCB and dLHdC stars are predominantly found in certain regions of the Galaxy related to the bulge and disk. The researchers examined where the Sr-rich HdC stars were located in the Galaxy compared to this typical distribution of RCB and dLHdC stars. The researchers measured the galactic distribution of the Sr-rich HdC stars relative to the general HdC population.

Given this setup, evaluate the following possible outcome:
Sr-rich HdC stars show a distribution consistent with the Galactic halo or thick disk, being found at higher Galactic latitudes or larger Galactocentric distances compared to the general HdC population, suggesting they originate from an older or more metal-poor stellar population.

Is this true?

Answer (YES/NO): YES